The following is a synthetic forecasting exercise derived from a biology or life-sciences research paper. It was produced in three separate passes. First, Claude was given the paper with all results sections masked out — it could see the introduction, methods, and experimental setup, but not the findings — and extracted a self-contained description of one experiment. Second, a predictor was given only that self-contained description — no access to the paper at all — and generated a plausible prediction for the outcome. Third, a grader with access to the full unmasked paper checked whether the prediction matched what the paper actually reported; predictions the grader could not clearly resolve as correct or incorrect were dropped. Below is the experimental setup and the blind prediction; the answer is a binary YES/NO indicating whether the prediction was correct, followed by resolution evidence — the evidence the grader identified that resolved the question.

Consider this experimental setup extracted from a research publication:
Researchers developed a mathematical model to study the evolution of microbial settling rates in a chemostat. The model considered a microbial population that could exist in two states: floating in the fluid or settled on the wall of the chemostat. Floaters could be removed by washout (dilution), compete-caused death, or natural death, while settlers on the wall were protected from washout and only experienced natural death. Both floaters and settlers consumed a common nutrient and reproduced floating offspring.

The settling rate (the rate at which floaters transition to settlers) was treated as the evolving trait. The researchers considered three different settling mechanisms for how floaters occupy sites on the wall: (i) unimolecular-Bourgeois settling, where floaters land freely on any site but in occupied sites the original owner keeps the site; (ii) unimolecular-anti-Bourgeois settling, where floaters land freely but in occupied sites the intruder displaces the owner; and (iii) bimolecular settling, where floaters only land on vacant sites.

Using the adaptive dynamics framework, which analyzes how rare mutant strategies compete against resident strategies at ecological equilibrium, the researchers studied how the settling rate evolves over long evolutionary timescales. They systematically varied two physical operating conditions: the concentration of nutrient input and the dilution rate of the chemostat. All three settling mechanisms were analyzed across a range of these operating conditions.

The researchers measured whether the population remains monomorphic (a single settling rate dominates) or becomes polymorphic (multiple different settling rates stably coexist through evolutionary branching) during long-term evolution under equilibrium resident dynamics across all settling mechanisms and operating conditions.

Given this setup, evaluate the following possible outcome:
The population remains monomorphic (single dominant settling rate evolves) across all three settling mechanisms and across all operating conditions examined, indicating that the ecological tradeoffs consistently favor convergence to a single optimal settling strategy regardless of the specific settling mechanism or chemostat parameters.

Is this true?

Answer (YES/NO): YES